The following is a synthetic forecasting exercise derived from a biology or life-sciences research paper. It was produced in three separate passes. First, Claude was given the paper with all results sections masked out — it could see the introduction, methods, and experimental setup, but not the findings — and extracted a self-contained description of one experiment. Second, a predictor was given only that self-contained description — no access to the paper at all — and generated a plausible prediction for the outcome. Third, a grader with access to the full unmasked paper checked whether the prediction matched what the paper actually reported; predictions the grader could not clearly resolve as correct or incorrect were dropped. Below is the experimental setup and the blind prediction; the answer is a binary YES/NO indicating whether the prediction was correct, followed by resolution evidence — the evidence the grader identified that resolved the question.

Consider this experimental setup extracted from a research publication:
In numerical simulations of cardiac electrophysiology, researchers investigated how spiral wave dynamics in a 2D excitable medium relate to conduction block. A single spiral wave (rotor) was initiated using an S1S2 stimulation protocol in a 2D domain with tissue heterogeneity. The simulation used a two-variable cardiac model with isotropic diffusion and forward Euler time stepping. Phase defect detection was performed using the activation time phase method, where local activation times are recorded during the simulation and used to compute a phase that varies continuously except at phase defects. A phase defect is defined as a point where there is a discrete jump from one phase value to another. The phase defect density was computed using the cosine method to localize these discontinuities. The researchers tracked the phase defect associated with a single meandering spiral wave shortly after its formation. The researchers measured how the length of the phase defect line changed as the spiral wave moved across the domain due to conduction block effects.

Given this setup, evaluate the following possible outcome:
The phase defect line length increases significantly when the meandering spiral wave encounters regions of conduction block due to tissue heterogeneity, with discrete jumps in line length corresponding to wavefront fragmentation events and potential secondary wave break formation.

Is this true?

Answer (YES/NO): NO